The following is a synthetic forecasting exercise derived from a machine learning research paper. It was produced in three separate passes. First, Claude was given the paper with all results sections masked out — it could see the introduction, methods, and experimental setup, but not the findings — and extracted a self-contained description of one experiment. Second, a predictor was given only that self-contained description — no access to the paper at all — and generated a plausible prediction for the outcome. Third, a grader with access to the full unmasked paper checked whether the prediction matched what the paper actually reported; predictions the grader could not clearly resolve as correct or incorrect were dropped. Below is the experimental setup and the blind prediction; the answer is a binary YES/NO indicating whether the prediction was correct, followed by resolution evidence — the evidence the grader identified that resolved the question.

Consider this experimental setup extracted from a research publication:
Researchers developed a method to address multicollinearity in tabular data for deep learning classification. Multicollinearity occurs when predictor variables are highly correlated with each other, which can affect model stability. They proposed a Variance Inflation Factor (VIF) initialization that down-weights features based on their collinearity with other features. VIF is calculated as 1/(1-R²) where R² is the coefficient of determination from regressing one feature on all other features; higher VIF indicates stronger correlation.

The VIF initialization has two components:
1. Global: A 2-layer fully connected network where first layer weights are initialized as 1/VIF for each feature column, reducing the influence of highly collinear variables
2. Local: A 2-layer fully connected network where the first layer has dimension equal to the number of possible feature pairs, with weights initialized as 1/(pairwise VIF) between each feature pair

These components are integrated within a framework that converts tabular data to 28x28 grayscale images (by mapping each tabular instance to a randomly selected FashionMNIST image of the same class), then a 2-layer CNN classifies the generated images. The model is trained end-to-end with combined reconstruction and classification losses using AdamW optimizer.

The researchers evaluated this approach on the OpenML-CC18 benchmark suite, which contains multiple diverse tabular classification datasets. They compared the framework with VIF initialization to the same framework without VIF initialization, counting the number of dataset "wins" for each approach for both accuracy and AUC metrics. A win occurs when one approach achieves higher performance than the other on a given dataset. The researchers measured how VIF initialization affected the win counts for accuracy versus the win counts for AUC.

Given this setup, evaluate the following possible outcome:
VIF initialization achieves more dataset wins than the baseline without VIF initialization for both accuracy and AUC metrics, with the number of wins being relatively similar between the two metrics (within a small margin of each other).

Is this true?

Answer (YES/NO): NO